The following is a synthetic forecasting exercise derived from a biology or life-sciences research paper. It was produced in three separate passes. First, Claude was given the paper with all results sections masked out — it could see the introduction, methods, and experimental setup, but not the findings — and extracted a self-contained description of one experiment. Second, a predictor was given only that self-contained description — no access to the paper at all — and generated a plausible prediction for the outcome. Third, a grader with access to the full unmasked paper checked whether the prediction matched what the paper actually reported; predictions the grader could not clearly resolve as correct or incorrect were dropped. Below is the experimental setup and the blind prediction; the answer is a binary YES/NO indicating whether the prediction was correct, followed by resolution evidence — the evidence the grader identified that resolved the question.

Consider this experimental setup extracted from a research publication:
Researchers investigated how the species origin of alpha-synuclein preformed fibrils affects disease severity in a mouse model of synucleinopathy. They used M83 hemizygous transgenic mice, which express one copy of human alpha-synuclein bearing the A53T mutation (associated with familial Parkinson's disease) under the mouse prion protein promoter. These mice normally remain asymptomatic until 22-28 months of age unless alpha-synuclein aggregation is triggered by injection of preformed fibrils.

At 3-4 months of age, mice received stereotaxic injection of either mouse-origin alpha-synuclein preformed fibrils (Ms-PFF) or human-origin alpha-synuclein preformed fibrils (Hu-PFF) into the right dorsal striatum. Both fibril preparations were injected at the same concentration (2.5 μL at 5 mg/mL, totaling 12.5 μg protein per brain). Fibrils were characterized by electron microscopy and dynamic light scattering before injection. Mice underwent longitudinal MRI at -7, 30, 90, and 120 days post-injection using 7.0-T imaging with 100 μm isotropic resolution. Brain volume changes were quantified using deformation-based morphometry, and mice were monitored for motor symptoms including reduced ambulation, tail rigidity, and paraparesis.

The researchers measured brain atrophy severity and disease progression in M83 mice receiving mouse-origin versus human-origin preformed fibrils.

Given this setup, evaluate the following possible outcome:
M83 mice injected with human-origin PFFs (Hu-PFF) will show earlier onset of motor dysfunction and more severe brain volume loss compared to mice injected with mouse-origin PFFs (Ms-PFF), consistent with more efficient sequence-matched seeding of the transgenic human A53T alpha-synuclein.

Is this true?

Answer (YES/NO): NO